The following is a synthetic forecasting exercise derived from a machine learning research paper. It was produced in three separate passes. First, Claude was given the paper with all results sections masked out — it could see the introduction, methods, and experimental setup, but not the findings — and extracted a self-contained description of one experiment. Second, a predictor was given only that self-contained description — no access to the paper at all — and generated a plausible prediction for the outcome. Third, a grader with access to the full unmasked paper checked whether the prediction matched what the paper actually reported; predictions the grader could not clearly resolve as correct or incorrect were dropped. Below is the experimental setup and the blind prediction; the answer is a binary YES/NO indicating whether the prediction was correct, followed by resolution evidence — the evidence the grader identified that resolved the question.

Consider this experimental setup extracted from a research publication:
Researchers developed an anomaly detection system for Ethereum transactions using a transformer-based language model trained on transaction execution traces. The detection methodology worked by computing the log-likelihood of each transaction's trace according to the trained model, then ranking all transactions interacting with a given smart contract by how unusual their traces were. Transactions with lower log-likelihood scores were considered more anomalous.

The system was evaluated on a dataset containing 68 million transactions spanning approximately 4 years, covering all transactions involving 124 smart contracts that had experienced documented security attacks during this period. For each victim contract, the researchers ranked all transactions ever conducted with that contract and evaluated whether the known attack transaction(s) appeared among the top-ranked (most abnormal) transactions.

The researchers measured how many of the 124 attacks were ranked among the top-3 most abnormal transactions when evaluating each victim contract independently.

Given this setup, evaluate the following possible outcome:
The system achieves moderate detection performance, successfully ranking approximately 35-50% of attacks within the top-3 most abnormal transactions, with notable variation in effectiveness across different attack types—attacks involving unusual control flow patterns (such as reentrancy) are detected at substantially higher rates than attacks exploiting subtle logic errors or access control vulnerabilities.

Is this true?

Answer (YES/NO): NO